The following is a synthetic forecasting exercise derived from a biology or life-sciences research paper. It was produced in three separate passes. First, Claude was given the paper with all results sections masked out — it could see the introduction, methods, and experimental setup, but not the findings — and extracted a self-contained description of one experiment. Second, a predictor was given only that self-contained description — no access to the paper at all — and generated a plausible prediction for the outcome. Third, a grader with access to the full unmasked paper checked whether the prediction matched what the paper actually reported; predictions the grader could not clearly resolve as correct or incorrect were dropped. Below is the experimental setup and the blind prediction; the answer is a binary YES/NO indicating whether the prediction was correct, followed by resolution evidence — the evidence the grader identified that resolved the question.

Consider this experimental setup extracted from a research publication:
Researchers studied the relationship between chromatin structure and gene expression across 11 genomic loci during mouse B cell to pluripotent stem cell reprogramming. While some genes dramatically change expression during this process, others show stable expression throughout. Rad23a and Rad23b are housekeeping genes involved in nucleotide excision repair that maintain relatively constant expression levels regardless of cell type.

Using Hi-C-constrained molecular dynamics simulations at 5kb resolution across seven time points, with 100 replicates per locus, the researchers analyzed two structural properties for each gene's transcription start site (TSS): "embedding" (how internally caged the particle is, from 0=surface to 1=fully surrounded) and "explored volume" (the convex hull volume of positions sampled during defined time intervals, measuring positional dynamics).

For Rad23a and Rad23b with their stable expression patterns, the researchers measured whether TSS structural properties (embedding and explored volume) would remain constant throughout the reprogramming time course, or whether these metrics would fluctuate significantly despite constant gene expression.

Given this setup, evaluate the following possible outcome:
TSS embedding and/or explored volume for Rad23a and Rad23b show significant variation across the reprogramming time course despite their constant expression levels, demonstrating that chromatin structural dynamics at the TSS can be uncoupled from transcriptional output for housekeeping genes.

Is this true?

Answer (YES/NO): NO